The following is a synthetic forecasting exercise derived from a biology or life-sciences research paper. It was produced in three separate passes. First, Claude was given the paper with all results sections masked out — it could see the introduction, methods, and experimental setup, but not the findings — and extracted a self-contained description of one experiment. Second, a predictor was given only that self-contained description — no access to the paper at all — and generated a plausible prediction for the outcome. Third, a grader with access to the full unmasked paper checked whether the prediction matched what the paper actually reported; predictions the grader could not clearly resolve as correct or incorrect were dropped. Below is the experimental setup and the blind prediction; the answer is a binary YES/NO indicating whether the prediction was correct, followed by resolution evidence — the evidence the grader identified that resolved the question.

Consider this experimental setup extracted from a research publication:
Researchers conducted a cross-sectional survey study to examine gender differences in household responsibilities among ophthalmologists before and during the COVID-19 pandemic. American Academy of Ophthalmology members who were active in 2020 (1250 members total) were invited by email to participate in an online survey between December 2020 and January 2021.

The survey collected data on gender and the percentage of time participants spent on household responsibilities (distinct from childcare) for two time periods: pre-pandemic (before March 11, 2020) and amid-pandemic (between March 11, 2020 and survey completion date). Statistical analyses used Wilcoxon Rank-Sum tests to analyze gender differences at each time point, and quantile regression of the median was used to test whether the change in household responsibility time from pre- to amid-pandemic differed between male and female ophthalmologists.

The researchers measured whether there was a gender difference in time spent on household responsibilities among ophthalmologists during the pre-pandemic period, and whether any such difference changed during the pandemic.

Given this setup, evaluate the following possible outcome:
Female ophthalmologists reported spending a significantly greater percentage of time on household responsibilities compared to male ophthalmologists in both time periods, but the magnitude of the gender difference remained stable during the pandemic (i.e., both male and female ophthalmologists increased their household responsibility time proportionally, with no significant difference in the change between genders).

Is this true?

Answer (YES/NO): NO